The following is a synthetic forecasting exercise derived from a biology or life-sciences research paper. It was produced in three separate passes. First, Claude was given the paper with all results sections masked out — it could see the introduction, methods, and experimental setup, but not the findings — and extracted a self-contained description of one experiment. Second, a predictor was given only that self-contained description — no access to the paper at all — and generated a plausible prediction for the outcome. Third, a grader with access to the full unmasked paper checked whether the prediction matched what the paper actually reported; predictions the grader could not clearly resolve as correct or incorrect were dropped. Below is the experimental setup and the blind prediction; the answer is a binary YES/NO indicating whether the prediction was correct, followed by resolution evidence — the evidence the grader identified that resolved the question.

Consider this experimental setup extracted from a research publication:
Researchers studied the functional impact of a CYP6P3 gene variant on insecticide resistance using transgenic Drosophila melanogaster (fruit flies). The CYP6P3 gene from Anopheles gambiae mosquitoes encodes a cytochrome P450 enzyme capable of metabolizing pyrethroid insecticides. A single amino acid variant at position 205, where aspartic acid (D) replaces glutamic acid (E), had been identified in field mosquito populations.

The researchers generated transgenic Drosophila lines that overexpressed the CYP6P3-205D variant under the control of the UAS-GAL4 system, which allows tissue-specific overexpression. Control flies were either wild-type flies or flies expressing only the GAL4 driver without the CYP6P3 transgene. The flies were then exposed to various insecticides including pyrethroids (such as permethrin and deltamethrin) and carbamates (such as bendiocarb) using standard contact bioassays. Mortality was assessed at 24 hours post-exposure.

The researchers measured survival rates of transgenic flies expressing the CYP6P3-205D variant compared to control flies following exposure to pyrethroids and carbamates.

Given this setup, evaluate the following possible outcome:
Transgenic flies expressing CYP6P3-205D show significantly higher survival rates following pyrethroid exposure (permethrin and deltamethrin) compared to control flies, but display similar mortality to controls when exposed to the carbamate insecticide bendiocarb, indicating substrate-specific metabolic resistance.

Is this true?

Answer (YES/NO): NO